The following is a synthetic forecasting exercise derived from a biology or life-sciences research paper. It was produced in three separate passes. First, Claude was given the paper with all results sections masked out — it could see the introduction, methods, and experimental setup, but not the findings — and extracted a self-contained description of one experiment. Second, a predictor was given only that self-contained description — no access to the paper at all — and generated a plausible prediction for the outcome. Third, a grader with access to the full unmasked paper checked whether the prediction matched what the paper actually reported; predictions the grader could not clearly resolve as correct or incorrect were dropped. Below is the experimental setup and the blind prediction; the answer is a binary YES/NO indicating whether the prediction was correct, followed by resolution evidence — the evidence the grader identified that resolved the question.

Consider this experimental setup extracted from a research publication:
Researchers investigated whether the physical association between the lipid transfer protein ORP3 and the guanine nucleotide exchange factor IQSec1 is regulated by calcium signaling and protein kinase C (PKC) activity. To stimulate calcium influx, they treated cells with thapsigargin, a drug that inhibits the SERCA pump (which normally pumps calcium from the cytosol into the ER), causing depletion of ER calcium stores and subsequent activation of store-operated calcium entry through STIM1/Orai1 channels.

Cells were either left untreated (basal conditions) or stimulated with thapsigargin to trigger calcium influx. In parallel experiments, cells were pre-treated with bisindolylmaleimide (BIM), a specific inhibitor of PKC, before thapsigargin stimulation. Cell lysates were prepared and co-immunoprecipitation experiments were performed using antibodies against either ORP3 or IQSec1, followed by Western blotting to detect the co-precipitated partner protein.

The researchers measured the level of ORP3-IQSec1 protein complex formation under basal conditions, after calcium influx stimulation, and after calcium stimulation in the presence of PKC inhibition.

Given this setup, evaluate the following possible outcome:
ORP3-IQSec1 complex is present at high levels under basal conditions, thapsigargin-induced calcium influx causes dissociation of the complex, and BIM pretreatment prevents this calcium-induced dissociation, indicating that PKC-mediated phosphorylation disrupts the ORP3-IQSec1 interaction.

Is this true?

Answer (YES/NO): NO